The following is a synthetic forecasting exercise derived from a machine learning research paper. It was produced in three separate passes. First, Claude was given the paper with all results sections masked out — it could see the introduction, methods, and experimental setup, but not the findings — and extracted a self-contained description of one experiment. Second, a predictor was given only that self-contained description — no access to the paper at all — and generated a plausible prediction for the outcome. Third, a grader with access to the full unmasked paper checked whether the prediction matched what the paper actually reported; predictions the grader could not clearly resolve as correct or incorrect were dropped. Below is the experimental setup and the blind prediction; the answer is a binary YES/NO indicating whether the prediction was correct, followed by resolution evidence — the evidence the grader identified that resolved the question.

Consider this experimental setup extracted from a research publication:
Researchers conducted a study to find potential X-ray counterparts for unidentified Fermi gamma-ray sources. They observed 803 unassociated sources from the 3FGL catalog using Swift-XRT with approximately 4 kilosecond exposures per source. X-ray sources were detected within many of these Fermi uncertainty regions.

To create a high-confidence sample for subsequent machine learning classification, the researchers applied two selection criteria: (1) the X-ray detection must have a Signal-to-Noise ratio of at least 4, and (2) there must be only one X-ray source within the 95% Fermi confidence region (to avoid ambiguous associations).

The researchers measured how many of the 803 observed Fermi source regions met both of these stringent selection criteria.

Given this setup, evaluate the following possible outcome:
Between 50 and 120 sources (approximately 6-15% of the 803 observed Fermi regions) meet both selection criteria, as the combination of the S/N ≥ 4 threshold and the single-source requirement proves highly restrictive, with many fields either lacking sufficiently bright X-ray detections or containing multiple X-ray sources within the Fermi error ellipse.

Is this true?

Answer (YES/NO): NO